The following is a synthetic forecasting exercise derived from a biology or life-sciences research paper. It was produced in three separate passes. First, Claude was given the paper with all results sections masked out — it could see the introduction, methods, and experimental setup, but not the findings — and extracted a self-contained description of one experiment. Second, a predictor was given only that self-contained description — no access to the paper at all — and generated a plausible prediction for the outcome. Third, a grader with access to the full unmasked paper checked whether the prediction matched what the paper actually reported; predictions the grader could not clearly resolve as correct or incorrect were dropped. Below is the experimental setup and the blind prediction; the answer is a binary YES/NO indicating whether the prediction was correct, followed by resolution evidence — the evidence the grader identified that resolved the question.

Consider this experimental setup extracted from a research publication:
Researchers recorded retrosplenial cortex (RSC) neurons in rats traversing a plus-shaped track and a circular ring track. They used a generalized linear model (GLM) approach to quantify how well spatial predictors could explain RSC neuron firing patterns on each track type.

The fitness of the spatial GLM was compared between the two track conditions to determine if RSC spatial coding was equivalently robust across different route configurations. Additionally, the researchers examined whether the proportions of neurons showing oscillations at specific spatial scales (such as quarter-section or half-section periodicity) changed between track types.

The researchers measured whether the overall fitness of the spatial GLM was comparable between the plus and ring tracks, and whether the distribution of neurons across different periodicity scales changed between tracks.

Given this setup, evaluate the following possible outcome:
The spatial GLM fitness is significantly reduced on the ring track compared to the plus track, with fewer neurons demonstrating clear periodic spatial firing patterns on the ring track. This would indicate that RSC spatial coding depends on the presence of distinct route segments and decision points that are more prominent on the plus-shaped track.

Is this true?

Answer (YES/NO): NO